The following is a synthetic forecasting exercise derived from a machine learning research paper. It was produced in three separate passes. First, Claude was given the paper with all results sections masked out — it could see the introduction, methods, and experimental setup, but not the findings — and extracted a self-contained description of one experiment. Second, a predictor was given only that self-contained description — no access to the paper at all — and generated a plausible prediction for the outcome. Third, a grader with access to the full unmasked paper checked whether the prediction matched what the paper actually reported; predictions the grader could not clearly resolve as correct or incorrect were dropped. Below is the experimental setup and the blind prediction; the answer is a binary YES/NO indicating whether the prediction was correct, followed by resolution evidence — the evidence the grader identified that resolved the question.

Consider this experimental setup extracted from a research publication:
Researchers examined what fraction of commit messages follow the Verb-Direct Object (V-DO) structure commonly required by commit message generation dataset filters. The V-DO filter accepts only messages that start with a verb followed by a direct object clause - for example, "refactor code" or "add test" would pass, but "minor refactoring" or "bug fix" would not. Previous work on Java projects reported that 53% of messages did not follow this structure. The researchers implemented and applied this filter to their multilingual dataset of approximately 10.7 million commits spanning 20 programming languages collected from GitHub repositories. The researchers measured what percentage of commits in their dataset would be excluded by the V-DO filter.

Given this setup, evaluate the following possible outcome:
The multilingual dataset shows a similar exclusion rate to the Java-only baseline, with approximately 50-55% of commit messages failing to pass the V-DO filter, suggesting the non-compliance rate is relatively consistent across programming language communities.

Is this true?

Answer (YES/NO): NO